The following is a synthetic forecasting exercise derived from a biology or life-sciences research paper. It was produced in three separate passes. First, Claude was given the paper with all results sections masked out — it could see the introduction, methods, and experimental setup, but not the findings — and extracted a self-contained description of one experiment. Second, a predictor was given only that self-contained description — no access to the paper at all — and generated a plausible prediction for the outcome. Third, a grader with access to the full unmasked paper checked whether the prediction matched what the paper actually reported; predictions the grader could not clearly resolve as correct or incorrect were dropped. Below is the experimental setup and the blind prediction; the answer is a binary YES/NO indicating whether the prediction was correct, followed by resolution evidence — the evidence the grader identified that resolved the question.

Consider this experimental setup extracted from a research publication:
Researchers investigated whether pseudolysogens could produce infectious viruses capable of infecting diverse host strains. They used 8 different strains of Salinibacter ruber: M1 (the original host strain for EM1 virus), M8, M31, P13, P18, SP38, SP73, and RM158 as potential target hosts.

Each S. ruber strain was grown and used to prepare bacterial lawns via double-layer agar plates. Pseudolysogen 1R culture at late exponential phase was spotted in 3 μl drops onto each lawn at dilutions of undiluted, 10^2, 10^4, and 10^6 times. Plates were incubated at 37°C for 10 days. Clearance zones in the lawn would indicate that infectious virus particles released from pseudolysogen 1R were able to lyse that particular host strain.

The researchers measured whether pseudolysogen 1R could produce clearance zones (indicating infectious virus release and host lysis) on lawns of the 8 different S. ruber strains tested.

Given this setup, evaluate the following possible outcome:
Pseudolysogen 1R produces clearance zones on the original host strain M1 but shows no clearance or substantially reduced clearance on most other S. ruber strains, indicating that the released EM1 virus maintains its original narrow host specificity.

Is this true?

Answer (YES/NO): YES